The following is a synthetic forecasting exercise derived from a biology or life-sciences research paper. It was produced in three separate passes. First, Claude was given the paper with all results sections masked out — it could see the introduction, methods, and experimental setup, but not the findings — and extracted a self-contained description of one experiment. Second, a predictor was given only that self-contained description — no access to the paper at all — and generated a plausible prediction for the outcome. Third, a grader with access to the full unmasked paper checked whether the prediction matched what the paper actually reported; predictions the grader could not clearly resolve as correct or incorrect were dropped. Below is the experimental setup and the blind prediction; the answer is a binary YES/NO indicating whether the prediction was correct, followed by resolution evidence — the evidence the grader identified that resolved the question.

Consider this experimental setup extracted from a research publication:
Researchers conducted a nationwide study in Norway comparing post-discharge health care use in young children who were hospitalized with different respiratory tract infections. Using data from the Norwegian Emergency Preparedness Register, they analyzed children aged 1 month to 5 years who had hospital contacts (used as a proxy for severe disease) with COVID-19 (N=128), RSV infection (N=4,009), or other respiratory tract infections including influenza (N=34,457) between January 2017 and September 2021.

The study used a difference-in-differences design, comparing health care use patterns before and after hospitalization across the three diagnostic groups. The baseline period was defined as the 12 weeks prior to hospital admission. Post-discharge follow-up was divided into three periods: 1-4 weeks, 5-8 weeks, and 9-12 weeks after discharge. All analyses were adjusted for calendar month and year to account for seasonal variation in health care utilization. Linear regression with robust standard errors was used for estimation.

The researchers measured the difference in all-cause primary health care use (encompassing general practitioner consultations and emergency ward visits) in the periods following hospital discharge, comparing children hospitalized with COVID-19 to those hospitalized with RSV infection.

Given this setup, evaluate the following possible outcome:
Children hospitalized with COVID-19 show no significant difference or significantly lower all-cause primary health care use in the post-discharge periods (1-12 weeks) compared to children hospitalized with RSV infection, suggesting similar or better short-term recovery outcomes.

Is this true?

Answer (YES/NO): NO